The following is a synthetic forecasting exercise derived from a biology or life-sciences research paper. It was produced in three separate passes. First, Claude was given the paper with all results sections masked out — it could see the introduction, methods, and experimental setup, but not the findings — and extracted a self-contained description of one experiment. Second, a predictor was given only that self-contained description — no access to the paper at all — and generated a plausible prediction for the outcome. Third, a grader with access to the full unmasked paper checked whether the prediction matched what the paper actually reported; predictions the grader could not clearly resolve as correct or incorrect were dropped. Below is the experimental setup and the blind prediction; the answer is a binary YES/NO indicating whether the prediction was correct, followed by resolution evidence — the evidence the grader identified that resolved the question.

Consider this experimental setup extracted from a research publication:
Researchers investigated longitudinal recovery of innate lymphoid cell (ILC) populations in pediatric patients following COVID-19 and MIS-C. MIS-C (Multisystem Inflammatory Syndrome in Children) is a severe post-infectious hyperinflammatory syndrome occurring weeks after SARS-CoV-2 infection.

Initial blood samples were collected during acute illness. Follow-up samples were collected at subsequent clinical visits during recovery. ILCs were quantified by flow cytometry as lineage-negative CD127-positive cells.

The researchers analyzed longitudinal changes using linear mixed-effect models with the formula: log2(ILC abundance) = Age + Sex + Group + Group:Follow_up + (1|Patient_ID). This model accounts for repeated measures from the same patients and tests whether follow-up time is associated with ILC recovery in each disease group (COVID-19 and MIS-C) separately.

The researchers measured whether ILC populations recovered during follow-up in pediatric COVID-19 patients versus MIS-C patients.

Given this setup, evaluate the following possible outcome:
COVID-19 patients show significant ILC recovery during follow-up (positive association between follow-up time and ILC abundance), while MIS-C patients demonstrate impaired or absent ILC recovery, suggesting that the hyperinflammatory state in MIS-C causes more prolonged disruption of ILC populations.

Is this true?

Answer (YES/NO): NO